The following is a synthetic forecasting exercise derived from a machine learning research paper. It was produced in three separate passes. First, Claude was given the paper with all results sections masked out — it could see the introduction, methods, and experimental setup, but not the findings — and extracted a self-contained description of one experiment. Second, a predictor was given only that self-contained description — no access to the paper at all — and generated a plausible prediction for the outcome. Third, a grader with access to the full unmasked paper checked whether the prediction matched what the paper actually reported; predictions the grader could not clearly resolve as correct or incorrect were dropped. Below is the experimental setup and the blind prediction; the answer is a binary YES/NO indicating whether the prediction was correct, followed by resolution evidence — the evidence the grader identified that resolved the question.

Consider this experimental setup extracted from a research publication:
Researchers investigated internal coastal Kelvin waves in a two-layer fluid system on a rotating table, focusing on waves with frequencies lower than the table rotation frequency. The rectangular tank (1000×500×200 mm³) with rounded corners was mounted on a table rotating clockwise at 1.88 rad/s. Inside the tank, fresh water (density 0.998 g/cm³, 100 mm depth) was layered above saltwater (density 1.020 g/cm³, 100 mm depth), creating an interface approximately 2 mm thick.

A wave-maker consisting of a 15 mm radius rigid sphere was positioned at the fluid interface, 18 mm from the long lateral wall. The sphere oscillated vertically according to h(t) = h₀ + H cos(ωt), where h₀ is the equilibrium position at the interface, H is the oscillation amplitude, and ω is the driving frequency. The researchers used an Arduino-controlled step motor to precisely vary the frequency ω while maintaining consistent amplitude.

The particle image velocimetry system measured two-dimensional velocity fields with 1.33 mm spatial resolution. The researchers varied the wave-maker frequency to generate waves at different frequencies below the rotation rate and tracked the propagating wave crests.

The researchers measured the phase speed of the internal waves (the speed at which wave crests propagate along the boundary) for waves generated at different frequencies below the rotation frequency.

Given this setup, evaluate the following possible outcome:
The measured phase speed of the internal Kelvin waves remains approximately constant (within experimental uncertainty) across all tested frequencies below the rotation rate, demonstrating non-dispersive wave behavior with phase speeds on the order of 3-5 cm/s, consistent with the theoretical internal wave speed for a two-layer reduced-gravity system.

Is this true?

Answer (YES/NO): NO